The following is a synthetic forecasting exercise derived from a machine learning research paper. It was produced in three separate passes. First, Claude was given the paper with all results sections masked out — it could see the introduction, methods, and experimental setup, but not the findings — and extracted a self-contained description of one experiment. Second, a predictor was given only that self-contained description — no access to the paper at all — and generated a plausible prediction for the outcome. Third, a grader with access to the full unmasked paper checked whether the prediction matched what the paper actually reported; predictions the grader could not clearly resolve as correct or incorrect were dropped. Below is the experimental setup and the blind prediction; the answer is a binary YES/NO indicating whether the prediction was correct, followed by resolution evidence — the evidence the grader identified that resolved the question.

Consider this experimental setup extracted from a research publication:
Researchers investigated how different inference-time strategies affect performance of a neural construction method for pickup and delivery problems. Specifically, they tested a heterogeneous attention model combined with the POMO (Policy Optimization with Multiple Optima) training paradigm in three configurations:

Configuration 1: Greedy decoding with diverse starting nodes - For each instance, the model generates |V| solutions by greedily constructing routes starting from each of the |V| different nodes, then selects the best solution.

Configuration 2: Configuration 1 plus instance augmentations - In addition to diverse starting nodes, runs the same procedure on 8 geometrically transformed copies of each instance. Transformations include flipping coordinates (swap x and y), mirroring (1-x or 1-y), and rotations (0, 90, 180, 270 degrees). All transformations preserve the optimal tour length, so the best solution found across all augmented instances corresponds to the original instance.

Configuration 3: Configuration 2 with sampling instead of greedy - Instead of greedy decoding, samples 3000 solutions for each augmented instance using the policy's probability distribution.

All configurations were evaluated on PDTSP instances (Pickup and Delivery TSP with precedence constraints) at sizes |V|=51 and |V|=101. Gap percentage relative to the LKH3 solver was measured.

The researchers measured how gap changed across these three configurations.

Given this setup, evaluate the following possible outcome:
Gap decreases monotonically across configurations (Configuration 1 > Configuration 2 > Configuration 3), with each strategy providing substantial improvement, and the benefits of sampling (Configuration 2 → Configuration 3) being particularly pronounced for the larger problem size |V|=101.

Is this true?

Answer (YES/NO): NO